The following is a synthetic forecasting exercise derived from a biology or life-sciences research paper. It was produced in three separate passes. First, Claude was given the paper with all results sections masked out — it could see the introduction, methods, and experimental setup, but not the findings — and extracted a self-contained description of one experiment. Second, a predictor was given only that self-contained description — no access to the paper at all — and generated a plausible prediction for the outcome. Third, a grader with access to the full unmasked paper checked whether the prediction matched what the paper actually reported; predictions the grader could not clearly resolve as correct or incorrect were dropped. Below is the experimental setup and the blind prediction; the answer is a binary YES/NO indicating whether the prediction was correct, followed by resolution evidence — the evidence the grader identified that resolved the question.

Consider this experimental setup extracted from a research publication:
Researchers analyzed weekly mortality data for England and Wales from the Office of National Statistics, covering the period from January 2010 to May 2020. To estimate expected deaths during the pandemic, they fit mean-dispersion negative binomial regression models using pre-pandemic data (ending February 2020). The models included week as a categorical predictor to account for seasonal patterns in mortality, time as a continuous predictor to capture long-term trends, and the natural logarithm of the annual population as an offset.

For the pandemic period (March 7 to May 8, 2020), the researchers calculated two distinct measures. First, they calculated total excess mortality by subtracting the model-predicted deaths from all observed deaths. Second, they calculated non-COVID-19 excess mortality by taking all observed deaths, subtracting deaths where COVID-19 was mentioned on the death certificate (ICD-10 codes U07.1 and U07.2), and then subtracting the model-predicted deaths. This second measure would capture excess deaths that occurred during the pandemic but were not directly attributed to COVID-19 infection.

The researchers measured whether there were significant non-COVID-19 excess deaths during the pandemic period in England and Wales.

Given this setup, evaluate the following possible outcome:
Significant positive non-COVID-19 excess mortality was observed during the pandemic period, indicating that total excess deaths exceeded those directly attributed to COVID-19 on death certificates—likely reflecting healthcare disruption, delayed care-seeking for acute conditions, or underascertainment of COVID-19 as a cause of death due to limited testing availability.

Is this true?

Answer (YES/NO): YES